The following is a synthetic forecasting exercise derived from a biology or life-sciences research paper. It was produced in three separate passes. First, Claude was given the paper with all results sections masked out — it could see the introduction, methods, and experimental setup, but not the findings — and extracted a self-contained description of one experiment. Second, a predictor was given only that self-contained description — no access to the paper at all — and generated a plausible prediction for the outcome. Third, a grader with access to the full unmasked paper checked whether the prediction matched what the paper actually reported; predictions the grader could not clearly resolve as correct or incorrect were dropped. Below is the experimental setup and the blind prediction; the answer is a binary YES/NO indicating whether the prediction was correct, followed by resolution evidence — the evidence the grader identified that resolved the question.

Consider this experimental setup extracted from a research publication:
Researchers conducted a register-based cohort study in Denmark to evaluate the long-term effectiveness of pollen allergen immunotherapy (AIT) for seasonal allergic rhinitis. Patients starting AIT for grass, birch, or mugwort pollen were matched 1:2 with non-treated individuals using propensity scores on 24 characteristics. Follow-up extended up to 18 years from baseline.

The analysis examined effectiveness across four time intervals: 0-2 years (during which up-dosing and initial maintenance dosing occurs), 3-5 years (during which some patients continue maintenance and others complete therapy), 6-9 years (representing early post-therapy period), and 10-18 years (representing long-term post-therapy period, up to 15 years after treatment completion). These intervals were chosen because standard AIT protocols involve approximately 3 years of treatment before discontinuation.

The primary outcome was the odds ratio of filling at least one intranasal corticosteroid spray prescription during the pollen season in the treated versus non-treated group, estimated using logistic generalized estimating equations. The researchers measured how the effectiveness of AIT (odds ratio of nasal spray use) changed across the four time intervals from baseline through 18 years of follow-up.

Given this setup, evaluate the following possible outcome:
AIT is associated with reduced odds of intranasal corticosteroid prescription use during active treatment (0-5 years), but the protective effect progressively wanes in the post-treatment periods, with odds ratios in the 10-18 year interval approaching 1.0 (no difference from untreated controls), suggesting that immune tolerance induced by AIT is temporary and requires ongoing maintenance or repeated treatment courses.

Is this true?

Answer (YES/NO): NO